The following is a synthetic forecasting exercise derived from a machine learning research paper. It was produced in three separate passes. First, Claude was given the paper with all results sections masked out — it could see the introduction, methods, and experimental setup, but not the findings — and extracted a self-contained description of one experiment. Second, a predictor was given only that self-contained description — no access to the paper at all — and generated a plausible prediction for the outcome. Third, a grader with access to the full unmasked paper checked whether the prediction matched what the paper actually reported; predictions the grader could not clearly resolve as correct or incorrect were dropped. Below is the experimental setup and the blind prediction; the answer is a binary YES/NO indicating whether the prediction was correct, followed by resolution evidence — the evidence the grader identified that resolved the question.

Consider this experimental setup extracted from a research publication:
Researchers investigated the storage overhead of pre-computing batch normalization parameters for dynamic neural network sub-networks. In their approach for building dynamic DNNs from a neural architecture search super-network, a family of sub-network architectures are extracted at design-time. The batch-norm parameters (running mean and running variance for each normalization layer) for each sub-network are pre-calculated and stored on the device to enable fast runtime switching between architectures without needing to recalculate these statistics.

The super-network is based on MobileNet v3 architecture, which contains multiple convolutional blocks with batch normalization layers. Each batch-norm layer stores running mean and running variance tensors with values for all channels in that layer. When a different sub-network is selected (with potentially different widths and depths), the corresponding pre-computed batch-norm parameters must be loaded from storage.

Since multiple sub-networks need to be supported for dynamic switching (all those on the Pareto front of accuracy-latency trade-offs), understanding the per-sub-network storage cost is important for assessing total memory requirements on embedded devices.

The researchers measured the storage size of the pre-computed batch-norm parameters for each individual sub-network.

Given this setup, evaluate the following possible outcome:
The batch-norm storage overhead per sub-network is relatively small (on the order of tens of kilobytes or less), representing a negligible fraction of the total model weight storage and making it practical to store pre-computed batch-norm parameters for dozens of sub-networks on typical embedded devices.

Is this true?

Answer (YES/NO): YES